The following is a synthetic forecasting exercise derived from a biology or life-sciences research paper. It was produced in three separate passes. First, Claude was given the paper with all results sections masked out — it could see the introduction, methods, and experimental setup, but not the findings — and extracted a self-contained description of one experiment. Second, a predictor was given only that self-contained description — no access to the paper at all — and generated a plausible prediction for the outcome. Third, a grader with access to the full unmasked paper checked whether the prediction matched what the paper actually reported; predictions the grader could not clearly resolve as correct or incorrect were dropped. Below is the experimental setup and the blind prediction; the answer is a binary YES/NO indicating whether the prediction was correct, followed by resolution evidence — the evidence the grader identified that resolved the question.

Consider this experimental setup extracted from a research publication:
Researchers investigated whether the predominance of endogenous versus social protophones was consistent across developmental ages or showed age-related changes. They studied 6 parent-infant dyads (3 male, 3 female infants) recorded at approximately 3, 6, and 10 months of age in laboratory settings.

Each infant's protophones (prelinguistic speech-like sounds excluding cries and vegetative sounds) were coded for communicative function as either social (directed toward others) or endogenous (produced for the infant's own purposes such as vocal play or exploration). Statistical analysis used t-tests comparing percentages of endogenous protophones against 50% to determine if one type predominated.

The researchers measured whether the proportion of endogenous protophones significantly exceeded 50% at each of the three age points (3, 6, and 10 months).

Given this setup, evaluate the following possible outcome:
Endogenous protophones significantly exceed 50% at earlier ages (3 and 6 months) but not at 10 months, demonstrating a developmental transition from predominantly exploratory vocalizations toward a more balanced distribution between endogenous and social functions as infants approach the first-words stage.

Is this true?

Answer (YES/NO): NO